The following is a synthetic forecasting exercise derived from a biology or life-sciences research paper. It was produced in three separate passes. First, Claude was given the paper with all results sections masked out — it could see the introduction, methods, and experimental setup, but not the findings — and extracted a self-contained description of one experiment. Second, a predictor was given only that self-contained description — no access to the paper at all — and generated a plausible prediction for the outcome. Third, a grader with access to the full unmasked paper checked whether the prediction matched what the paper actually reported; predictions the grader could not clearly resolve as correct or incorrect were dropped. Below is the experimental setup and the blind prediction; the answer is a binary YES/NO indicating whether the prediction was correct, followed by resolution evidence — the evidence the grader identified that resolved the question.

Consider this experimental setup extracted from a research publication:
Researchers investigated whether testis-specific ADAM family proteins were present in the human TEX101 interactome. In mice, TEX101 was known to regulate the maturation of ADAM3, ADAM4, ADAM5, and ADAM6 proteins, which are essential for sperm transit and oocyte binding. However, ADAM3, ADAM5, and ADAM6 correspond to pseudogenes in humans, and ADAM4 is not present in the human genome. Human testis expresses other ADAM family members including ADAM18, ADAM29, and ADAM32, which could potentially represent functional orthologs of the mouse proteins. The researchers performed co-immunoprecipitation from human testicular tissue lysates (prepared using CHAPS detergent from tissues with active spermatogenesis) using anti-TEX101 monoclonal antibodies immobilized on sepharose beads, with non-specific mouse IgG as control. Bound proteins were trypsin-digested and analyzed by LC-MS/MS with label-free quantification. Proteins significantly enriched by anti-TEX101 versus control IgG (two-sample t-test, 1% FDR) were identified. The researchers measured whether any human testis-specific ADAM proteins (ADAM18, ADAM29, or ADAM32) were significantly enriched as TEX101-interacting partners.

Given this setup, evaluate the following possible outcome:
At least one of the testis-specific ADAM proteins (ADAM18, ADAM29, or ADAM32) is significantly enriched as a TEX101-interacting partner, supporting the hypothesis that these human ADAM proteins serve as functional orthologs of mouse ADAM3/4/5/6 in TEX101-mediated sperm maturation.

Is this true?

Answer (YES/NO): NO